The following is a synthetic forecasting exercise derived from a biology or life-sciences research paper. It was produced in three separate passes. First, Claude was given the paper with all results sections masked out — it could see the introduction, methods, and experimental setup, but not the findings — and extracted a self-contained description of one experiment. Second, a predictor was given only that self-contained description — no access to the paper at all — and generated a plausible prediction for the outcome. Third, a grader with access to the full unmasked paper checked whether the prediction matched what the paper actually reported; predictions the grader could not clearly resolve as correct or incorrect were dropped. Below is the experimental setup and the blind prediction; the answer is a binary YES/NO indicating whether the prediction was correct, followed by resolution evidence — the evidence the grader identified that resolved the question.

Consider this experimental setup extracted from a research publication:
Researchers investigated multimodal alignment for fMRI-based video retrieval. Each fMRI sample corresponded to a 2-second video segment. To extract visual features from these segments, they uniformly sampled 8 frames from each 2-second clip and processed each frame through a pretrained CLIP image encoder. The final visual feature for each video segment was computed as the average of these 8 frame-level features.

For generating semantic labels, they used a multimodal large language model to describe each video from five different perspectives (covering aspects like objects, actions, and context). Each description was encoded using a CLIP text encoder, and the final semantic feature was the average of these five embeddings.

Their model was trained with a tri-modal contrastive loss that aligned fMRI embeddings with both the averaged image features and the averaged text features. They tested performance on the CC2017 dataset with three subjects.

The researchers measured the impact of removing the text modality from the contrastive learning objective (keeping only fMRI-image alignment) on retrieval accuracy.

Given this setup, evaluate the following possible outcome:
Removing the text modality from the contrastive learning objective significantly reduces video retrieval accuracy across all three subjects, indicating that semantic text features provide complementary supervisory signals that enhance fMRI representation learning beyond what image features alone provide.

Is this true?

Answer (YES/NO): YES